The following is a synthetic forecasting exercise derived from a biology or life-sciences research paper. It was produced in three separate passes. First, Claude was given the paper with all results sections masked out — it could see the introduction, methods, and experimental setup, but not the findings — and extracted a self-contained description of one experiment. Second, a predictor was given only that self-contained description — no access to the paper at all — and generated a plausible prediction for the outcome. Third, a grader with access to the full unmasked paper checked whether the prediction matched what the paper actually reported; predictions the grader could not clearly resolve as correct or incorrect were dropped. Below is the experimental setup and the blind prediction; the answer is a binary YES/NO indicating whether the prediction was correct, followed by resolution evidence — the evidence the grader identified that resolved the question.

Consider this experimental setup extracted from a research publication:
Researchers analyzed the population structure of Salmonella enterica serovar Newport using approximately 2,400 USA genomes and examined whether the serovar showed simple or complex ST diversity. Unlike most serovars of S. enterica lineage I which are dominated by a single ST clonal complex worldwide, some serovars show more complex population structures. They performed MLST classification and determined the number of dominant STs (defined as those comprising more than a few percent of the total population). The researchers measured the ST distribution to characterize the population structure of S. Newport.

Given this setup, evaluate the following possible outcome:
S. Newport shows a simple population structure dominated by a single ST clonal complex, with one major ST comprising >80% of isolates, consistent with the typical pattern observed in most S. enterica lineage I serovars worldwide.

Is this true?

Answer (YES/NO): NO